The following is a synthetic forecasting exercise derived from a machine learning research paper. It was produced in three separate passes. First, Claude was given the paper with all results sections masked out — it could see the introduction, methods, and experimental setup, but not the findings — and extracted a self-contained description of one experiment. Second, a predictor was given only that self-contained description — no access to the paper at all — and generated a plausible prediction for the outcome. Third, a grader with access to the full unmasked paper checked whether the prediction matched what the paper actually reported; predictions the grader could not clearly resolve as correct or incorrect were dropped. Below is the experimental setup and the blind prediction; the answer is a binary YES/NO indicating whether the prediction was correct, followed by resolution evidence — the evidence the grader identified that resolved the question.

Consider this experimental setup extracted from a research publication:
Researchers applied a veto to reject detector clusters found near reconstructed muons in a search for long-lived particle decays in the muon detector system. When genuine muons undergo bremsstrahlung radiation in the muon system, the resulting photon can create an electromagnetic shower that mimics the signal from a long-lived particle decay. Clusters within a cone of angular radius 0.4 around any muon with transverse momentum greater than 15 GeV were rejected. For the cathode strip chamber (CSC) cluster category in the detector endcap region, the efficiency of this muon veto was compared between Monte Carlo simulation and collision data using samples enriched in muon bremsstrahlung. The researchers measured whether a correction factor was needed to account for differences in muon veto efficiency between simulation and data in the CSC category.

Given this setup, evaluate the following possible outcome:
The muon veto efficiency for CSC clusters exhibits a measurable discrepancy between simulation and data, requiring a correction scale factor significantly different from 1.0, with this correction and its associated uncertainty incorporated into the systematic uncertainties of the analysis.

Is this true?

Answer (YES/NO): YES